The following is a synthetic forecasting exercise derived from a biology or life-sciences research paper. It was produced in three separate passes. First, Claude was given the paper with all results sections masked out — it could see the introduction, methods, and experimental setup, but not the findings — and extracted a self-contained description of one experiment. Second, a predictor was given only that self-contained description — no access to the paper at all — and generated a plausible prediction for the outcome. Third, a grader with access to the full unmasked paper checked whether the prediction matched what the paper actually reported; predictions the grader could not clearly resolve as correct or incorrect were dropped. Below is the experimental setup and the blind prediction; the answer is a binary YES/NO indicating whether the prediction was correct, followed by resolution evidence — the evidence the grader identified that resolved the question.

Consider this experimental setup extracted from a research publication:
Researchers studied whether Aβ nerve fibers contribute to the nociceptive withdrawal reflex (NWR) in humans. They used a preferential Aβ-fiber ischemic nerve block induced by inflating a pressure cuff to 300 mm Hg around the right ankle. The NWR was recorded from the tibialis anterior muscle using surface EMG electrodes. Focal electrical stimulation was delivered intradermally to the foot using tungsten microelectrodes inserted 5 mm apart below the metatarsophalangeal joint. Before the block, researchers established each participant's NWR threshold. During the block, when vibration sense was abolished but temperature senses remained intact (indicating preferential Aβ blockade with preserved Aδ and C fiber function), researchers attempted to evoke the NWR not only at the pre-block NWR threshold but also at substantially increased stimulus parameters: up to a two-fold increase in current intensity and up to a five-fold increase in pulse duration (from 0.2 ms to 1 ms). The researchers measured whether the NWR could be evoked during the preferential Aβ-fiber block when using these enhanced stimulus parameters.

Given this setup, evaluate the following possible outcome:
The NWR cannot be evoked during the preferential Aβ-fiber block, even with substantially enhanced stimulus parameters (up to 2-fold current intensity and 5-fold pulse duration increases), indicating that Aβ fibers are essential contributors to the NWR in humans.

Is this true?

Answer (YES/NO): YES